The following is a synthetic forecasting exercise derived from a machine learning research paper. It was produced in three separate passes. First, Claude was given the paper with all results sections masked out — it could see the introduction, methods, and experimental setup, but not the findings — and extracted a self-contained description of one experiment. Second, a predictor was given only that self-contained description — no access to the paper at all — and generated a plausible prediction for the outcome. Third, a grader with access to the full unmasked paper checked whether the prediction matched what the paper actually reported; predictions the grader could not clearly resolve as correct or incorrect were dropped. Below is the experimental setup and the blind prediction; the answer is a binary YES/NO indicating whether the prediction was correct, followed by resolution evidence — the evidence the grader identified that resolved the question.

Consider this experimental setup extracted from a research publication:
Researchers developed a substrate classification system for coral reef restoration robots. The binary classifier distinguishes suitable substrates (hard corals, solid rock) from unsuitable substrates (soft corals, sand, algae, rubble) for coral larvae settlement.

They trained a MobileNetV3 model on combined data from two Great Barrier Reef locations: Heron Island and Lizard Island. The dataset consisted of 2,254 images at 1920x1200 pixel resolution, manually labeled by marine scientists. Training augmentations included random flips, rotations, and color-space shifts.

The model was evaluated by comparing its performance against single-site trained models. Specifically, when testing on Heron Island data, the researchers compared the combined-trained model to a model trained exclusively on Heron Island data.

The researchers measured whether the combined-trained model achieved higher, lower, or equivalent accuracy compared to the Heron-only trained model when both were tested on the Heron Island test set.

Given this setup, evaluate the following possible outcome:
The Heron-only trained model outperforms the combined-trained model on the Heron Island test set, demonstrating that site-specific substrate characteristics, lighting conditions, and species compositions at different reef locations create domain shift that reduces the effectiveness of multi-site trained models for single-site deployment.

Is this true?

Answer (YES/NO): YES